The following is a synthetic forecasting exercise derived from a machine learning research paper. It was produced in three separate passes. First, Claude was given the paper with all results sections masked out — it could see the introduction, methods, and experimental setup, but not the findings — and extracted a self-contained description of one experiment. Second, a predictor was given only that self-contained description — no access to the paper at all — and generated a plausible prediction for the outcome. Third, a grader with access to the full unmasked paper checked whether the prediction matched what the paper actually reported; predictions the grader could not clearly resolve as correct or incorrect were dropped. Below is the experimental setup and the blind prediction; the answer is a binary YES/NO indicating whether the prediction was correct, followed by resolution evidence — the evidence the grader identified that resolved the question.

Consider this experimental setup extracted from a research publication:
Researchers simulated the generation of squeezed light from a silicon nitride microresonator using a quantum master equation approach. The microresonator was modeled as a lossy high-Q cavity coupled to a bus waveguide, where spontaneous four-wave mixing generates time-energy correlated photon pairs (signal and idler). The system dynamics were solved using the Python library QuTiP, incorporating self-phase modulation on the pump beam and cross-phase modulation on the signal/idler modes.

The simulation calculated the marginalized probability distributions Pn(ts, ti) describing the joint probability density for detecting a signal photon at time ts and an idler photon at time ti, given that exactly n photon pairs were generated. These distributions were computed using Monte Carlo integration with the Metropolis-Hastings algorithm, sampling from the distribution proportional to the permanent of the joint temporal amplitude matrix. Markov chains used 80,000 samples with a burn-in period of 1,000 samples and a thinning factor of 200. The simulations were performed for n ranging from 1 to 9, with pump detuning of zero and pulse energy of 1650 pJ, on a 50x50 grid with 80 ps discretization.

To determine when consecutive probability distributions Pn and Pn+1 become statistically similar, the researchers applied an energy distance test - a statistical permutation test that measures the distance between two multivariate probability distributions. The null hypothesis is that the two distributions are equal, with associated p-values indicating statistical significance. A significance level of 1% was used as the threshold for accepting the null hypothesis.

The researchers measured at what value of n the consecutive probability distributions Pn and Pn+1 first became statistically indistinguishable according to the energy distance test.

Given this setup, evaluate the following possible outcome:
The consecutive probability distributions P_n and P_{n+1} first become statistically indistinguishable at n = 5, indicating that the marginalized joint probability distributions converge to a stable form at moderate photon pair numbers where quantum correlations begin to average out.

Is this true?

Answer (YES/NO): NO